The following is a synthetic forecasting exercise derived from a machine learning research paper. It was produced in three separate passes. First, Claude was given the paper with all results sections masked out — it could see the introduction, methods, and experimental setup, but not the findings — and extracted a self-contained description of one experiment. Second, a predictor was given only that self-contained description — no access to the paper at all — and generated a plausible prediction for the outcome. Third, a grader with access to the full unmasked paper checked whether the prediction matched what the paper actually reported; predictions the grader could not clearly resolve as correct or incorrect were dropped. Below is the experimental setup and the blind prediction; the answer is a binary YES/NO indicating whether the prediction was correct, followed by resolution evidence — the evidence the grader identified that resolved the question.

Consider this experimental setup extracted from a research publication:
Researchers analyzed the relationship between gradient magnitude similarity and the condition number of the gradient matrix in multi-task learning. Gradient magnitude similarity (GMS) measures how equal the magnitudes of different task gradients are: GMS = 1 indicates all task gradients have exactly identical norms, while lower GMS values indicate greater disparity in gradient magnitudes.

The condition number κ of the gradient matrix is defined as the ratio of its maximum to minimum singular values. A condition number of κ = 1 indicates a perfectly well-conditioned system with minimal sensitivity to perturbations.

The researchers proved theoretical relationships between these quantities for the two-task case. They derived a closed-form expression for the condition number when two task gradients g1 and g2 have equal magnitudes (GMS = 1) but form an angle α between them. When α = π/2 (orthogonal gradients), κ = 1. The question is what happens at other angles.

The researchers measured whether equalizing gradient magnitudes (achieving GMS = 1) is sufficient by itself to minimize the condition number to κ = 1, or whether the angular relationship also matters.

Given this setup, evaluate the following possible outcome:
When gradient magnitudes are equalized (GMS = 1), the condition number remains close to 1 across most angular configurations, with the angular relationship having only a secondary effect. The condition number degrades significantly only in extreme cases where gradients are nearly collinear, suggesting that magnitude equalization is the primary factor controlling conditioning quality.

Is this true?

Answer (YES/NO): NO